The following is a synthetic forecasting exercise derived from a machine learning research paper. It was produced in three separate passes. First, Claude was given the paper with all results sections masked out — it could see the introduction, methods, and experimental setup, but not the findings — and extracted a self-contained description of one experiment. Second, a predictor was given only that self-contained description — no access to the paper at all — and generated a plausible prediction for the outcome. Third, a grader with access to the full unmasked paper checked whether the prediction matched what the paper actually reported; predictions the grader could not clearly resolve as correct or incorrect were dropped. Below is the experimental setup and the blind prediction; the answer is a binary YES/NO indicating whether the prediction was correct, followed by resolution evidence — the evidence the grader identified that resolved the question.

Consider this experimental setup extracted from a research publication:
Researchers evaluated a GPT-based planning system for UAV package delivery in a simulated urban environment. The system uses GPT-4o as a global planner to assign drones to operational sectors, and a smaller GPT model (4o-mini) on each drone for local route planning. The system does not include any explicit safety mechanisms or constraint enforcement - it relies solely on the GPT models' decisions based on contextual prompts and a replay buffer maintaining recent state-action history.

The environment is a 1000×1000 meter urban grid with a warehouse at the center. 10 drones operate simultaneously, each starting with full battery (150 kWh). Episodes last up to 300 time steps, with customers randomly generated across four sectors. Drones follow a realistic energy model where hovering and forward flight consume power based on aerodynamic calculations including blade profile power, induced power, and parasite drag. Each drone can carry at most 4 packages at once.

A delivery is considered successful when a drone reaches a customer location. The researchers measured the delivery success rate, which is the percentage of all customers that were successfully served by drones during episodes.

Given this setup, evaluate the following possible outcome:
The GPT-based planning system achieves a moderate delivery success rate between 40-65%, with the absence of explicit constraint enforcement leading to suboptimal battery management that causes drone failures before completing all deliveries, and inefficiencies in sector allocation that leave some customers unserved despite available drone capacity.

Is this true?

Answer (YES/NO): NO